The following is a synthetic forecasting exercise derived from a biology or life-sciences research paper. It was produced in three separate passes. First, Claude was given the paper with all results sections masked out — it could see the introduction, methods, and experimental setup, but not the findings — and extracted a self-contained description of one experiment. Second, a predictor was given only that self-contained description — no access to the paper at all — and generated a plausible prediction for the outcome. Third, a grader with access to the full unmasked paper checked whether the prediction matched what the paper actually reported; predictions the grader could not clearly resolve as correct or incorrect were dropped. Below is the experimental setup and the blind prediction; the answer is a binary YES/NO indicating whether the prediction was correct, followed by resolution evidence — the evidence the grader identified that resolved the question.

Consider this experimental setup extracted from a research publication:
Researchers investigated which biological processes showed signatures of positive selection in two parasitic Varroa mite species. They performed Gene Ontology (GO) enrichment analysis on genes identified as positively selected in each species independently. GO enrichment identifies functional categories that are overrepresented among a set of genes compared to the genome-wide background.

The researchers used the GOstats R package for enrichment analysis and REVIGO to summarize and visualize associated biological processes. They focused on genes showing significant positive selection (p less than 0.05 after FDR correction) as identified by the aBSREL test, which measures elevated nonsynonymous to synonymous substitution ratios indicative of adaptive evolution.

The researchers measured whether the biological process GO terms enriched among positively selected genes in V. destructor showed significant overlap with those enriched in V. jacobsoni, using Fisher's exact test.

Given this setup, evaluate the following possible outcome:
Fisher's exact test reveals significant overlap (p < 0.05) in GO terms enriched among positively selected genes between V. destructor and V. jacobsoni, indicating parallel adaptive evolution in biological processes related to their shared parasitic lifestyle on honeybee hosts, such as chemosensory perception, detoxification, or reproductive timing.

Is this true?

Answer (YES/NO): NO